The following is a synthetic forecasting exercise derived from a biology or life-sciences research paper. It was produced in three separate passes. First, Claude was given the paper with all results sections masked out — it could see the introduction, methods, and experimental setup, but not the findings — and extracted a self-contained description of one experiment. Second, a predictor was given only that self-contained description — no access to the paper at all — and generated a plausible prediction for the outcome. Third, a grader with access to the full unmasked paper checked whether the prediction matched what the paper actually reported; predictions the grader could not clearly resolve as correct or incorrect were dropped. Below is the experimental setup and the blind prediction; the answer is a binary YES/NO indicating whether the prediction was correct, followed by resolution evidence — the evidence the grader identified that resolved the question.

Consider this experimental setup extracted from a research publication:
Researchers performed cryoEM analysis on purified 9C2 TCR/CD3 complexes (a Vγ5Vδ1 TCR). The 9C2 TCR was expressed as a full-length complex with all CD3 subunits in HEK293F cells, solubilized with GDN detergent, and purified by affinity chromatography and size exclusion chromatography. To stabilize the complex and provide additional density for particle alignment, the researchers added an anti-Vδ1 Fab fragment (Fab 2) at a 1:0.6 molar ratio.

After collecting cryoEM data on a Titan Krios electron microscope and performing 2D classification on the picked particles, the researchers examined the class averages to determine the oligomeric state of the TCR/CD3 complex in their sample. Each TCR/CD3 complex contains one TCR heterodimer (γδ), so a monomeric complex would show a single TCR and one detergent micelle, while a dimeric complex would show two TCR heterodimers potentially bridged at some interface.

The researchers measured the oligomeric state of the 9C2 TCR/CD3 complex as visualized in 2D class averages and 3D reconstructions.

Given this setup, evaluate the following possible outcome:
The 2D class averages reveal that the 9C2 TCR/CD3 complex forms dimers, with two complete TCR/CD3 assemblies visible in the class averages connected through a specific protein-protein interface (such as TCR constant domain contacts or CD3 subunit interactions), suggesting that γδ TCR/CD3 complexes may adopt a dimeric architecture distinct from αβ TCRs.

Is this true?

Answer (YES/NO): NO